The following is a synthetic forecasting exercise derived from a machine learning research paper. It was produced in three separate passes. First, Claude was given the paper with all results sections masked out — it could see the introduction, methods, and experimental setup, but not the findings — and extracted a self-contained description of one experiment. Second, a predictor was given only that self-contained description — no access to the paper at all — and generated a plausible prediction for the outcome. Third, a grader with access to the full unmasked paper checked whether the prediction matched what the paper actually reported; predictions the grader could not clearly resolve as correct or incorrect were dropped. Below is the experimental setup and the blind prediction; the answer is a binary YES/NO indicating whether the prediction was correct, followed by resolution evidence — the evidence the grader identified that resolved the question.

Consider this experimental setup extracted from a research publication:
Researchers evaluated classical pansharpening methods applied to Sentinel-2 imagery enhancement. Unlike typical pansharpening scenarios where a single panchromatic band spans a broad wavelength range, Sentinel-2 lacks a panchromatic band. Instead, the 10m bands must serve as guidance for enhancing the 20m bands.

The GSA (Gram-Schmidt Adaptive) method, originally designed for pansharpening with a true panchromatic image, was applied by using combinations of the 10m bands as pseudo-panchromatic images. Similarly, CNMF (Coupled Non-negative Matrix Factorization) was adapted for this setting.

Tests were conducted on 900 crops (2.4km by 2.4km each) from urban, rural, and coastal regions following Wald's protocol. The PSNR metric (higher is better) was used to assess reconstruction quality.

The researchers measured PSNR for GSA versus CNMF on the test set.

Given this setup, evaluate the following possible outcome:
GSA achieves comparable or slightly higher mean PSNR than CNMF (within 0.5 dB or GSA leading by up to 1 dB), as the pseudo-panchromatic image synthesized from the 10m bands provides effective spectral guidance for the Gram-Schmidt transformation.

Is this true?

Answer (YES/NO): NO